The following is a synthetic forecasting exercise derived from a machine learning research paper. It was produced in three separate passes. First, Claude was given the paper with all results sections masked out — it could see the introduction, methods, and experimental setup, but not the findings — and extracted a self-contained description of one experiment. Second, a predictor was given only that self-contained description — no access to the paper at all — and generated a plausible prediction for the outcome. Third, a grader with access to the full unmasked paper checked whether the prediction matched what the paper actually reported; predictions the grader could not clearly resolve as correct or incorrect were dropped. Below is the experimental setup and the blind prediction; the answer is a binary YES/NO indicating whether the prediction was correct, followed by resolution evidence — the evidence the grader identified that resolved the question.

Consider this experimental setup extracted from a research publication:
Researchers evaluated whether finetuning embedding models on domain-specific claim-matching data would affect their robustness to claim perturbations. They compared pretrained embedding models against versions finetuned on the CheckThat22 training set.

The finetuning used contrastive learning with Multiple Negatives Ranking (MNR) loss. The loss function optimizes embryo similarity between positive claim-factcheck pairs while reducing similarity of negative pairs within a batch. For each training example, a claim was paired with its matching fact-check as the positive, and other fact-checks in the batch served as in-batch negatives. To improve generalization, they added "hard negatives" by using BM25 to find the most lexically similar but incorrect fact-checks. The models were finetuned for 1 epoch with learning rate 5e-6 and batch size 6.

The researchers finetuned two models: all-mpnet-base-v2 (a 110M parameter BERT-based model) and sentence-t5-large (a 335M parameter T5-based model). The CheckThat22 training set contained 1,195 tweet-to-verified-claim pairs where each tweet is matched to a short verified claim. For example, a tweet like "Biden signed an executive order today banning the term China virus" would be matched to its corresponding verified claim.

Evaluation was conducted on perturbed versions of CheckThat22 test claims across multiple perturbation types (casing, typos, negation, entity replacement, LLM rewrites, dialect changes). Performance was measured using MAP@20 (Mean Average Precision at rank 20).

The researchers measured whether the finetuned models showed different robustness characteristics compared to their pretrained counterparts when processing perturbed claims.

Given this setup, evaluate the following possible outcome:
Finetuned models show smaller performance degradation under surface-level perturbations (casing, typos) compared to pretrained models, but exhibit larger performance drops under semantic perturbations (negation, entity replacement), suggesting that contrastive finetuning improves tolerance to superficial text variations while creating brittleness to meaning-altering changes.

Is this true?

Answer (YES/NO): NO